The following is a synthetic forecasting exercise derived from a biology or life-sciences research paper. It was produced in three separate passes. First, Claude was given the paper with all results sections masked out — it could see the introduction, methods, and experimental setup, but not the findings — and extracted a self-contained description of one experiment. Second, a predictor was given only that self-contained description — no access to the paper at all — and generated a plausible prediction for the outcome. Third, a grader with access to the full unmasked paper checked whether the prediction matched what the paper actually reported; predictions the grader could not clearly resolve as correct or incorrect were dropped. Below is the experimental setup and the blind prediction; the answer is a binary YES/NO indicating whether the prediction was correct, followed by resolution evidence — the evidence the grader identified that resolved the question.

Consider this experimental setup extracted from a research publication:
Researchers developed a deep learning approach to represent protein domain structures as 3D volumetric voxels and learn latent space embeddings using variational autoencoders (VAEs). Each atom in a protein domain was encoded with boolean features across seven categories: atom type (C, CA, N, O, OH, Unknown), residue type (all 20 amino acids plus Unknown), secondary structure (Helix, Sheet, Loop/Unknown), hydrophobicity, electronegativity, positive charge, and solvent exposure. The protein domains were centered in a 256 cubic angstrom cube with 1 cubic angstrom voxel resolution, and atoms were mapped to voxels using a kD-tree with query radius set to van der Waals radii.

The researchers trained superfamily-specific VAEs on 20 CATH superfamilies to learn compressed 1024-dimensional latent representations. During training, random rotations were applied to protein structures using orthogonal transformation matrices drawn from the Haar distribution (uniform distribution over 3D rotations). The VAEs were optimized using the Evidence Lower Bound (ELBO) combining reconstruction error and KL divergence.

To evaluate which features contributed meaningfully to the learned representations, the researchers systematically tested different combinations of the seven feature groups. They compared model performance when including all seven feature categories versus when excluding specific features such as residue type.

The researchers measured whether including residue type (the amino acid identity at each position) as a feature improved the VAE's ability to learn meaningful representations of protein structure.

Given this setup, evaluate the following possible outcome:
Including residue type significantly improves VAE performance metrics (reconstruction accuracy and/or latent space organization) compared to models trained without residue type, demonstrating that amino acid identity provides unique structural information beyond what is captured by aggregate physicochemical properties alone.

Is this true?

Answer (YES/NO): NO